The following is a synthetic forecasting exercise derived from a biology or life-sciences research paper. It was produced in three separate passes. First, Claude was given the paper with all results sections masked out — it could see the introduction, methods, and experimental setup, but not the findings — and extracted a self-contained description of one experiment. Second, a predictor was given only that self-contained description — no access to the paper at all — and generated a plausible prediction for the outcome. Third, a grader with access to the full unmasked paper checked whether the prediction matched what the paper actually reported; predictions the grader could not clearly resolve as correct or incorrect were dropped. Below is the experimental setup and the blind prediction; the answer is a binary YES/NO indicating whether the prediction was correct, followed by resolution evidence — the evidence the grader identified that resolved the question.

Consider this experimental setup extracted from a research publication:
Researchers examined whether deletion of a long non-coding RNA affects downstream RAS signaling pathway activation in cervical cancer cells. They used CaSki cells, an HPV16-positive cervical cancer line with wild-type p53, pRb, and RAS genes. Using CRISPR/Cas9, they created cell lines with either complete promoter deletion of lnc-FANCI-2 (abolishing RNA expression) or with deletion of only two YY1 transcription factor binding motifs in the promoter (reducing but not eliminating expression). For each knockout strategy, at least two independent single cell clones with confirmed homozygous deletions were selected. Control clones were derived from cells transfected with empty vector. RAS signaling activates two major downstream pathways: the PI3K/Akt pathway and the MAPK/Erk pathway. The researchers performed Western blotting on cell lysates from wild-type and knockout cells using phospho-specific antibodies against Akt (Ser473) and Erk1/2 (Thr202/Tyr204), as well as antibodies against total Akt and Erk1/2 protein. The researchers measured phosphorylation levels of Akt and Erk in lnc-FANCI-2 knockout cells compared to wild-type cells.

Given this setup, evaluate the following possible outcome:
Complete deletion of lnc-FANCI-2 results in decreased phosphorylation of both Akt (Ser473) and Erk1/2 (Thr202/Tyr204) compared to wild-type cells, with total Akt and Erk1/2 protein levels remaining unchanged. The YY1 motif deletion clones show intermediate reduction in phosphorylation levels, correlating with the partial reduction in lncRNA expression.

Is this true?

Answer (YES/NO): NO